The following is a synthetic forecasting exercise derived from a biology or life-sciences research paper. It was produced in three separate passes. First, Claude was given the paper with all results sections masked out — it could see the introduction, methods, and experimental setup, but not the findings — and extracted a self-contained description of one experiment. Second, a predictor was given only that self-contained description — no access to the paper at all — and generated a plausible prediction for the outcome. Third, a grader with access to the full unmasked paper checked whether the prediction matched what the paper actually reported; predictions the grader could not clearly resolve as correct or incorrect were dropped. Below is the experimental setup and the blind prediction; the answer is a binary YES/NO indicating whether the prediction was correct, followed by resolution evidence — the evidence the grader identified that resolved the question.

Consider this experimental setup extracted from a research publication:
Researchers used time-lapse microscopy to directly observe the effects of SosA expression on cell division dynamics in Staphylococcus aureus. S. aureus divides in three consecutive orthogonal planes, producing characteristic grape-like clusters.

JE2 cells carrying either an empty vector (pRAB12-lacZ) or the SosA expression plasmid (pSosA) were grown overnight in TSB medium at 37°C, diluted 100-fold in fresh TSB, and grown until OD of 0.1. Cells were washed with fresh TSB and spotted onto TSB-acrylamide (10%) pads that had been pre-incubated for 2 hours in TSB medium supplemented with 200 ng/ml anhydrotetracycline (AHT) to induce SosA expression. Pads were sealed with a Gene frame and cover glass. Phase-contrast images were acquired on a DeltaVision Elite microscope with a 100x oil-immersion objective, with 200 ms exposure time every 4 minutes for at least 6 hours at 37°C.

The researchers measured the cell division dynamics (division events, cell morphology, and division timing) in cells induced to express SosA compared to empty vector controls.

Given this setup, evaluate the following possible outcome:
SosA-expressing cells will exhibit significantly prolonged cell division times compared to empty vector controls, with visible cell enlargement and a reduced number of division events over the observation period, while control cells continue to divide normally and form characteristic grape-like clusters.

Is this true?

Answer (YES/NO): NO